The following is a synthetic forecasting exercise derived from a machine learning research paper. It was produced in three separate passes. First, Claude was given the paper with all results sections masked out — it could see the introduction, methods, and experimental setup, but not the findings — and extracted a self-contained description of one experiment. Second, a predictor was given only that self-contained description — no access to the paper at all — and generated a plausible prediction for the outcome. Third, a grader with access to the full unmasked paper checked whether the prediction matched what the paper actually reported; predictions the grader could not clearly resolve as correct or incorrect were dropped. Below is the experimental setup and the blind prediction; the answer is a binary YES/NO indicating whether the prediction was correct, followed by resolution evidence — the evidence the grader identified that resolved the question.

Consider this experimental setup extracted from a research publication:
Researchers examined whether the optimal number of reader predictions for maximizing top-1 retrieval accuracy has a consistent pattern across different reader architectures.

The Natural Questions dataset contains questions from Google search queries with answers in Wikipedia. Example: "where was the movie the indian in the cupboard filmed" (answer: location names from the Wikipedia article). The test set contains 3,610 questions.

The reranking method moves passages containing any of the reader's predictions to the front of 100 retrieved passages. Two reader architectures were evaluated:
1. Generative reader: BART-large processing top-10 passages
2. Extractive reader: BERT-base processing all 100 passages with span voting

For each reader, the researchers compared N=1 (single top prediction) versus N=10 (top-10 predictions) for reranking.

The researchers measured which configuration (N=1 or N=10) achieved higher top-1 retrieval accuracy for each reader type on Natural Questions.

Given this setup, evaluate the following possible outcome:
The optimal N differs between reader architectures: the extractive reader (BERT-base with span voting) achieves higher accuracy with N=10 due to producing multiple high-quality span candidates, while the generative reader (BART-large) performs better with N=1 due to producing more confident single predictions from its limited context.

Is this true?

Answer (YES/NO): NO